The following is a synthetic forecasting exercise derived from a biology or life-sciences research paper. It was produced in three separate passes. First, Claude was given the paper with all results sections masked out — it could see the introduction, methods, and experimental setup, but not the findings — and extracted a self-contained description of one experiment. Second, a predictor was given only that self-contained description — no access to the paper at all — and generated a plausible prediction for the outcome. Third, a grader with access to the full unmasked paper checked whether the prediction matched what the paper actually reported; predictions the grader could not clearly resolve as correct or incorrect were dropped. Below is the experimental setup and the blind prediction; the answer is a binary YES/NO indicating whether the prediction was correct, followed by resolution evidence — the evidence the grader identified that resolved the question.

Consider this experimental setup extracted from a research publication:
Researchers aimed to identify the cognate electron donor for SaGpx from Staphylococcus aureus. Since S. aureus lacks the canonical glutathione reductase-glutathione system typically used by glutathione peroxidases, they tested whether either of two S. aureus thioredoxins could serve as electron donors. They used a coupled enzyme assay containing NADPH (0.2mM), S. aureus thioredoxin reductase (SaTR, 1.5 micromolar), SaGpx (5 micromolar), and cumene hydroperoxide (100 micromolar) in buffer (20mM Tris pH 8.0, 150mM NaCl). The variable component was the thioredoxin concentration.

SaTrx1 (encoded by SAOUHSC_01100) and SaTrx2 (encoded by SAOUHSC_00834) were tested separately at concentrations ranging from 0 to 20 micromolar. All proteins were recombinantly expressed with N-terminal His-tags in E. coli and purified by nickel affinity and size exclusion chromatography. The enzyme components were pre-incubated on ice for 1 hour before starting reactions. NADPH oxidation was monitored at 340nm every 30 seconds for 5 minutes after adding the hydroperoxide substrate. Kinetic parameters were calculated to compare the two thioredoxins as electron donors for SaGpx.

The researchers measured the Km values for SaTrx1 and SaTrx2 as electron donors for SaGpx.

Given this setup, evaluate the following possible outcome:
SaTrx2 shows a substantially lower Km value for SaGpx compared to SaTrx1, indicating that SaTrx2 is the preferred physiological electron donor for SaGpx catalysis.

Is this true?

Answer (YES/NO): NO